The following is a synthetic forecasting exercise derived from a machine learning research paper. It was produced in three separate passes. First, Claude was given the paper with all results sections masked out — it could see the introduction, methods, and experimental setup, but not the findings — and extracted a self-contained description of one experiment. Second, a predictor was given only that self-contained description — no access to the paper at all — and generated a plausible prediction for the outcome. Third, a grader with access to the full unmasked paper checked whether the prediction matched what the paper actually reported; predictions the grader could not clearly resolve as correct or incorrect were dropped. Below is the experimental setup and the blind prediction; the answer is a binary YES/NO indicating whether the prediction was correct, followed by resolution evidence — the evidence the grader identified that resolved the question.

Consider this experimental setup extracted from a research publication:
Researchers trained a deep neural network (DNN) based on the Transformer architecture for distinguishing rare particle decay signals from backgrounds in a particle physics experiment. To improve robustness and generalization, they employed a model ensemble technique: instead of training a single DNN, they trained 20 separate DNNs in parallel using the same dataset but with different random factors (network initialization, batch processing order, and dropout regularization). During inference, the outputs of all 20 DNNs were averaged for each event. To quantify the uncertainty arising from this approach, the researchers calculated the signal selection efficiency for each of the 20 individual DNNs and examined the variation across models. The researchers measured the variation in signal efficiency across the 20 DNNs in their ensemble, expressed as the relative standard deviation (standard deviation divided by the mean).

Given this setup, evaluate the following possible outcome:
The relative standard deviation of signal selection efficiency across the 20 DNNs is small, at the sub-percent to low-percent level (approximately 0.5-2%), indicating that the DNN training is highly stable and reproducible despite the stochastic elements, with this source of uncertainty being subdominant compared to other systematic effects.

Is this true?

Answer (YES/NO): NO